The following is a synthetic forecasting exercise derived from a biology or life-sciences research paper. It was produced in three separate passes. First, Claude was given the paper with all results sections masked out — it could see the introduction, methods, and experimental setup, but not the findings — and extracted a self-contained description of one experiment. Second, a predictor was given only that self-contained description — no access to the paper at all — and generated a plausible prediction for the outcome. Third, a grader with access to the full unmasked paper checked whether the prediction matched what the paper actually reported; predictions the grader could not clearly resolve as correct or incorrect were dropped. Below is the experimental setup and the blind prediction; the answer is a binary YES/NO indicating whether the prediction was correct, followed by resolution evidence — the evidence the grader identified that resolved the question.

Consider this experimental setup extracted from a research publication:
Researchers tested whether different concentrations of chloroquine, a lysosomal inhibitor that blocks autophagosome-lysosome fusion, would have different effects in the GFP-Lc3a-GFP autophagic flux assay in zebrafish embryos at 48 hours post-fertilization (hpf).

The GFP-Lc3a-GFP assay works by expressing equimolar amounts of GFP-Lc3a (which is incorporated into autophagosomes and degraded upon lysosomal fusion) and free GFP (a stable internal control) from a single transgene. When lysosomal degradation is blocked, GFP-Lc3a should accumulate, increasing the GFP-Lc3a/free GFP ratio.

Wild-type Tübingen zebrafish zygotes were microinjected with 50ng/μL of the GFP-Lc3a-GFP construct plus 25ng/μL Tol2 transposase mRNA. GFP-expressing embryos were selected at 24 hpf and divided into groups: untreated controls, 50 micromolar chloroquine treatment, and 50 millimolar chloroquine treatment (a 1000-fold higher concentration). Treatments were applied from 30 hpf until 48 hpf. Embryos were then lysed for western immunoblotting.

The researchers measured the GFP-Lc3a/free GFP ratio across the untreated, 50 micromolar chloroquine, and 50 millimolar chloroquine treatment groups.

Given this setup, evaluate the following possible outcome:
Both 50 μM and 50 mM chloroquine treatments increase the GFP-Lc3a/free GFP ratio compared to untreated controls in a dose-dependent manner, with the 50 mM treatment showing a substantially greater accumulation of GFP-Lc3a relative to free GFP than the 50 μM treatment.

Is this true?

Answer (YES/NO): NO